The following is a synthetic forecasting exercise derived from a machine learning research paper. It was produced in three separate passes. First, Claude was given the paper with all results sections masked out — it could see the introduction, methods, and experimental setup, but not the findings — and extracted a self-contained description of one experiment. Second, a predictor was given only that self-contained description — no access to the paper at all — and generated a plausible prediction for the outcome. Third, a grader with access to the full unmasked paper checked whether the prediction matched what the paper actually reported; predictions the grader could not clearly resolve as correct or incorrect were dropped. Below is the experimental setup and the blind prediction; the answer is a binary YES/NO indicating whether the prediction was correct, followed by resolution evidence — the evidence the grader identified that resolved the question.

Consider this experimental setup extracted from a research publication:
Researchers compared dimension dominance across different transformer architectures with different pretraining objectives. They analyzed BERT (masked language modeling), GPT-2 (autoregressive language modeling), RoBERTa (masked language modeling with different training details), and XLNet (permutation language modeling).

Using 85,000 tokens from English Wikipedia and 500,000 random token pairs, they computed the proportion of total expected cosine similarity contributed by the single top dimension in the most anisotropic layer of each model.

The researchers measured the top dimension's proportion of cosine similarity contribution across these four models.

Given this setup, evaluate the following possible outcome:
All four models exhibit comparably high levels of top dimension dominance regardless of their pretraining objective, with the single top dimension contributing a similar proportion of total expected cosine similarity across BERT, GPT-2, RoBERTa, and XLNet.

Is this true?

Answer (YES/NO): NO